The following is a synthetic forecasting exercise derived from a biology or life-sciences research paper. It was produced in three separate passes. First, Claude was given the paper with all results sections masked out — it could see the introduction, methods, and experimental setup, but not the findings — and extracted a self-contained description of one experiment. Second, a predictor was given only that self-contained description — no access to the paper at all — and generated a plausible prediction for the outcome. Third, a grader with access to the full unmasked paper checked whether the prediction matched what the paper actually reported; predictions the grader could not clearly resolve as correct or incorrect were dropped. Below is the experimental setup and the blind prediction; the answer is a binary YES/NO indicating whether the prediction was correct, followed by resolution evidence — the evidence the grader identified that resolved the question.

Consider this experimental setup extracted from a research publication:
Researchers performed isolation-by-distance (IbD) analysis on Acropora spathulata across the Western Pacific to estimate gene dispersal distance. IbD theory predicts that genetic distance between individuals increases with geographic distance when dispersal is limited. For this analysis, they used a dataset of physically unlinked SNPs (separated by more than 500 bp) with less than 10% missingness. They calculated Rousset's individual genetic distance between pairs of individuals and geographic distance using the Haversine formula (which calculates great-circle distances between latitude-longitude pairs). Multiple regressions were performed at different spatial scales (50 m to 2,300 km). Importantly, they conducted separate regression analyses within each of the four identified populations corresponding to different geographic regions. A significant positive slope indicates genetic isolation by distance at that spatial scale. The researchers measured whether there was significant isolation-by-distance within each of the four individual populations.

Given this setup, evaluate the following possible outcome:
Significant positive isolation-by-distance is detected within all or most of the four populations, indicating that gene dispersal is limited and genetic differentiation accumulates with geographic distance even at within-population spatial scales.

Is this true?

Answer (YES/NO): NO